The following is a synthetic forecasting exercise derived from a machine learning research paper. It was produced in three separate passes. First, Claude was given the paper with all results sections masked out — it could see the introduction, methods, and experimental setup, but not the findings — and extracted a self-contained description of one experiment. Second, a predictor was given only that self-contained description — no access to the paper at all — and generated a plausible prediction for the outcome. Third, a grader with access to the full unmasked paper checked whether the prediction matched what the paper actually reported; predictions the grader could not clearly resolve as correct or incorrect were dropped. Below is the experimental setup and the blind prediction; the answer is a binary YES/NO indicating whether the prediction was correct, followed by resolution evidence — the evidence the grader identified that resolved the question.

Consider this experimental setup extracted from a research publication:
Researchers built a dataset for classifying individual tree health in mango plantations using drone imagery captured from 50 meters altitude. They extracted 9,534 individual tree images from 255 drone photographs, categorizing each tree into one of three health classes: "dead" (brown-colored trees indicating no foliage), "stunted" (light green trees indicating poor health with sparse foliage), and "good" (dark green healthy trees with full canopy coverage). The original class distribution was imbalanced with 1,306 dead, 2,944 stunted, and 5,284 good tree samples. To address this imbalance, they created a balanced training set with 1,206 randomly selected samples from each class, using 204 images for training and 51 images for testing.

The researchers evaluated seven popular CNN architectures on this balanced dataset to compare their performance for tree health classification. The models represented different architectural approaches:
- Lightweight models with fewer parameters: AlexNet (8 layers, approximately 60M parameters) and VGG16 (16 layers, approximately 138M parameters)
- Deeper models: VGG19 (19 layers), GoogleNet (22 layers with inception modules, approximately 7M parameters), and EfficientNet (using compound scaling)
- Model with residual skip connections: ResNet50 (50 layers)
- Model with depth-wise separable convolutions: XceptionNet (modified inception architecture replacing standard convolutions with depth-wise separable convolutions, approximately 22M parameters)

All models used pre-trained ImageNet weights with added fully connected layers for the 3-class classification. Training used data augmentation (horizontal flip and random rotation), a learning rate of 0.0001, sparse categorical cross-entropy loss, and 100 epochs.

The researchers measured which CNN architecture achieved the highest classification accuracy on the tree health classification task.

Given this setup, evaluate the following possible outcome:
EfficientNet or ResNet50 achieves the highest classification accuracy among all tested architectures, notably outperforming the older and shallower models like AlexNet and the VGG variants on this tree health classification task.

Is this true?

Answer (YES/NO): NO